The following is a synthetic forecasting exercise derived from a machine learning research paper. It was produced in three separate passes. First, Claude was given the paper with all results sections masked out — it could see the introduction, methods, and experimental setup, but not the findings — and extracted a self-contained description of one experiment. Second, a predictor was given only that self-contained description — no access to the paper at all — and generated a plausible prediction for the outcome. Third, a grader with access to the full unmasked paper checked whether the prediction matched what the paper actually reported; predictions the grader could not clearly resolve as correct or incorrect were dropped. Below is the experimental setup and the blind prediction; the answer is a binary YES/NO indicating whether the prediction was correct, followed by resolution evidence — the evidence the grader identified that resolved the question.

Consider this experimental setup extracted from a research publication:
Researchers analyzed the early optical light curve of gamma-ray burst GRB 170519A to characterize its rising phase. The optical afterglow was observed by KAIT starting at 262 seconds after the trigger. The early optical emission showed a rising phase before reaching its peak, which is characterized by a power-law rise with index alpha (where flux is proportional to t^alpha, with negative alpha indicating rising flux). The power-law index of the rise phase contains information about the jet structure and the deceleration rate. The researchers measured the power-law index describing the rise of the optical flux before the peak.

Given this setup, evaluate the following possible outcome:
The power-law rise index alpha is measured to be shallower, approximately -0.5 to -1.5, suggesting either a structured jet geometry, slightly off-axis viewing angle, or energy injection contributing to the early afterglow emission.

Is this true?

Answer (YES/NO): NO